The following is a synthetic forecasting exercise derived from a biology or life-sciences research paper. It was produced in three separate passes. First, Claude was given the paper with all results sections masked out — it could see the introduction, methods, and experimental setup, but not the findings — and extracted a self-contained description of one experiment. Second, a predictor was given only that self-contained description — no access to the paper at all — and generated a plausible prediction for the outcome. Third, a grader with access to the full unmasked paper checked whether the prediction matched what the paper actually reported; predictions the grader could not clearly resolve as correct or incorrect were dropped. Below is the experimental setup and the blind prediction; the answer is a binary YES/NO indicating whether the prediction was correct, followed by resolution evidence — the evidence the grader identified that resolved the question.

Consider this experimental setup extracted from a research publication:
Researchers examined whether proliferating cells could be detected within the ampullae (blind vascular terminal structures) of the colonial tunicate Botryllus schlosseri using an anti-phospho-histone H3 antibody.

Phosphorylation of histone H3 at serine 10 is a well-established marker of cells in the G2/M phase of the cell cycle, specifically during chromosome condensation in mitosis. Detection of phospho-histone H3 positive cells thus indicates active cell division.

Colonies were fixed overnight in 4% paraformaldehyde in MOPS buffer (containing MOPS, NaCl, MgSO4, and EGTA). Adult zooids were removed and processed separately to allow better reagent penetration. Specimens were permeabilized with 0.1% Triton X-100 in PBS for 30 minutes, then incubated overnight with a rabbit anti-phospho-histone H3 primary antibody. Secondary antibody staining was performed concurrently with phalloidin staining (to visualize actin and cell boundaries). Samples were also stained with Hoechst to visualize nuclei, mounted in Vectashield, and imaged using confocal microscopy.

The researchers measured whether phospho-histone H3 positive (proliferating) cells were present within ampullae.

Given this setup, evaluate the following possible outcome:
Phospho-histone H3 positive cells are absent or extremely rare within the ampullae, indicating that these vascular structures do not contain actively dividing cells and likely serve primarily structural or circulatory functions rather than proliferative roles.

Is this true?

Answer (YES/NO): NO